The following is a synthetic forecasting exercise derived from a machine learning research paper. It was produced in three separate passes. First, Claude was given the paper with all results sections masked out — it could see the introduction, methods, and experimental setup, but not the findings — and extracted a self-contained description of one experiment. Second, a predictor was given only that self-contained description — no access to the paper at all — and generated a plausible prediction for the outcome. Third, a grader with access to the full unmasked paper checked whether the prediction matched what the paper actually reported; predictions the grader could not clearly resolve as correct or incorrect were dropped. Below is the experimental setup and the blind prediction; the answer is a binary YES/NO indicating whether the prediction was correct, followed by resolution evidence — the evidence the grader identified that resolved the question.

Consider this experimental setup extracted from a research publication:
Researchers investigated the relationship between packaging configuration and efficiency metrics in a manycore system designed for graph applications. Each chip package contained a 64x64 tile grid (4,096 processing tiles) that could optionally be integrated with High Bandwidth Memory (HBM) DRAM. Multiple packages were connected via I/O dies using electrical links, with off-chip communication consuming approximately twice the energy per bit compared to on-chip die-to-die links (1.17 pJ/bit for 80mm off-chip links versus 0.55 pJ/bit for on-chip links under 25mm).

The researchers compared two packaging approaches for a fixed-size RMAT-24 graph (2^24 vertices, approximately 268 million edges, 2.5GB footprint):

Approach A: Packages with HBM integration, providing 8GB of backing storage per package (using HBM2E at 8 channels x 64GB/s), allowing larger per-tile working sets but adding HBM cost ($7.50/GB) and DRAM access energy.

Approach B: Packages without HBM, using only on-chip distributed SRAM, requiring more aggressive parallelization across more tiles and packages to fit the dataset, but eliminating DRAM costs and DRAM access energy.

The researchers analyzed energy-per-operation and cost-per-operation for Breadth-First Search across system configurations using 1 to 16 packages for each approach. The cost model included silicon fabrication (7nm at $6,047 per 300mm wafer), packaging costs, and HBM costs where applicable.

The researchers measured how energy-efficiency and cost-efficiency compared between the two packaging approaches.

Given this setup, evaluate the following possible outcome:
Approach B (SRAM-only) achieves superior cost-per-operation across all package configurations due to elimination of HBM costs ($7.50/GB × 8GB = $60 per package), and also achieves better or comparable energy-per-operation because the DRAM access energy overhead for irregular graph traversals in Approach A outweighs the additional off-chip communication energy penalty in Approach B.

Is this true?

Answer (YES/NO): NO